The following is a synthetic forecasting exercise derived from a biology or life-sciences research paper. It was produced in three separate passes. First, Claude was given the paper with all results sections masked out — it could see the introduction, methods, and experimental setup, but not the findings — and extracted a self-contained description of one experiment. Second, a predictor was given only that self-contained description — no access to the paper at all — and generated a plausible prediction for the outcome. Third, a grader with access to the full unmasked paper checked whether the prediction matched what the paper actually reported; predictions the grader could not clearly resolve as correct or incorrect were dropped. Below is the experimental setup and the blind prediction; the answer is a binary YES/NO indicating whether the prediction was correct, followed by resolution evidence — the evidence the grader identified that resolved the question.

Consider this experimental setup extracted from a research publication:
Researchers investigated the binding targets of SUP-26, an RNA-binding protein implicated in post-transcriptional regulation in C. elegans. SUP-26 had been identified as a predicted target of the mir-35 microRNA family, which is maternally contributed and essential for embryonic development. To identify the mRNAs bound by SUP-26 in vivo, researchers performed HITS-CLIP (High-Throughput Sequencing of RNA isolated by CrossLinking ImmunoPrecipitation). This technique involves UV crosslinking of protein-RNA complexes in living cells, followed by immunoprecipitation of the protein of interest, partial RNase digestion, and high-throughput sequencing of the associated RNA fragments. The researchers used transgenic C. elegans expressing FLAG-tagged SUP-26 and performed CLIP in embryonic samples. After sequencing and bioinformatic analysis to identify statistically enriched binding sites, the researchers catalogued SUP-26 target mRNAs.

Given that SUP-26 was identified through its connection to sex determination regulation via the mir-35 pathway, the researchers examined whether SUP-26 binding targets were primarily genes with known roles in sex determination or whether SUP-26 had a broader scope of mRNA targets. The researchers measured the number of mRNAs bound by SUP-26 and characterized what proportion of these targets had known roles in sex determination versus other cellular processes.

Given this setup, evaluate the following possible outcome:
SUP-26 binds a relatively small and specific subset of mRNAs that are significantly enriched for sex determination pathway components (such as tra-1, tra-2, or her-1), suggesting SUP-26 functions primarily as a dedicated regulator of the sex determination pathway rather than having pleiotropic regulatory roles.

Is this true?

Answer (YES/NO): NO